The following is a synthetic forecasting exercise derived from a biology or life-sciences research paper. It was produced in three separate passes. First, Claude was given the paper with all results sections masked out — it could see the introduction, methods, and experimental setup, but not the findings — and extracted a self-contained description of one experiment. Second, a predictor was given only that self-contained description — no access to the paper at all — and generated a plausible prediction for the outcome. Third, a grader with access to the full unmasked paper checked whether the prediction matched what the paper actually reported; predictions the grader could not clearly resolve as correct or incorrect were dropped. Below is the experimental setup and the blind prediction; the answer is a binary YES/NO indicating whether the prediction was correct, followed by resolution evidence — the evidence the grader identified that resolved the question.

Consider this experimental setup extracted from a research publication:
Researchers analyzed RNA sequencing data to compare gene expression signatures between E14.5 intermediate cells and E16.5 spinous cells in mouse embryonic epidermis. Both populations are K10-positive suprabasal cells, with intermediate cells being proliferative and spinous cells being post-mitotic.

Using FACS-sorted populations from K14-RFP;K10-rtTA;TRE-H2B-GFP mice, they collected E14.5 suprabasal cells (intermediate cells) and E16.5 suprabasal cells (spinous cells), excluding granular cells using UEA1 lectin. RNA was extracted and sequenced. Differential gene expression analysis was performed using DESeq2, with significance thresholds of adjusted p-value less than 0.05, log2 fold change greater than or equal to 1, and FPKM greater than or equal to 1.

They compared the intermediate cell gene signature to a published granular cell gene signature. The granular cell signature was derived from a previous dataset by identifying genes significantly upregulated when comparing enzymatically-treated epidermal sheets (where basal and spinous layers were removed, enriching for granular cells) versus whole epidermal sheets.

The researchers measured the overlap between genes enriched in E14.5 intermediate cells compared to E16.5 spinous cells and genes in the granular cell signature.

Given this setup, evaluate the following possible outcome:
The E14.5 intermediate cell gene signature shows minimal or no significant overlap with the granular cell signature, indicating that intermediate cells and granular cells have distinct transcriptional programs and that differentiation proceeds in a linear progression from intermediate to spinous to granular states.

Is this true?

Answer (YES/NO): NO